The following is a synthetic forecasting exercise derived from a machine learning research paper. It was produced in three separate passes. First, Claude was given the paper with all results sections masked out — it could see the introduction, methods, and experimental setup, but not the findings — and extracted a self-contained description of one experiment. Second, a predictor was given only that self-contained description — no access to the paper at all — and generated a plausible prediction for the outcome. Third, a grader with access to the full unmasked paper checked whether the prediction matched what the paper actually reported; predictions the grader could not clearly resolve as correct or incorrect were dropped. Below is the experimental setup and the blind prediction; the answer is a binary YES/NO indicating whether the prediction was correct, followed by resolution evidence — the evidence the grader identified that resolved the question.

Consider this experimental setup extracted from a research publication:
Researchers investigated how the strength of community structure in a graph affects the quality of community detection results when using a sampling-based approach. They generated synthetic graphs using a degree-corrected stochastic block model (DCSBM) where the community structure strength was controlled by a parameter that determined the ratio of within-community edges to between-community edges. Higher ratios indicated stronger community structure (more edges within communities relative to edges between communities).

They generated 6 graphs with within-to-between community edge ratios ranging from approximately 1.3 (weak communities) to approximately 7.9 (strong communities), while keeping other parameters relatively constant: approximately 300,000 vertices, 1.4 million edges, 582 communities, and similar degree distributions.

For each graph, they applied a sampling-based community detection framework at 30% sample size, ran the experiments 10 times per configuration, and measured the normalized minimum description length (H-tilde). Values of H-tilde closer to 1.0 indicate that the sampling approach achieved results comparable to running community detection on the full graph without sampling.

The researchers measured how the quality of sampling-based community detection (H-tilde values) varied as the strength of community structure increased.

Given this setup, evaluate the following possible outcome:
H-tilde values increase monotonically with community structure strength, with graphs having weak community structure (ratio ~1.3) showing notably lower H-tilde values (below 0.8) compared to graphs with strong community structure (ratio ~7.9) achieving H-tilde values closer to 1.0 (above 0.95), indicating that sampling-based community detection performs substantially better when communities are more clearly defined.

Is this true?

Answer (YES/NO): NO